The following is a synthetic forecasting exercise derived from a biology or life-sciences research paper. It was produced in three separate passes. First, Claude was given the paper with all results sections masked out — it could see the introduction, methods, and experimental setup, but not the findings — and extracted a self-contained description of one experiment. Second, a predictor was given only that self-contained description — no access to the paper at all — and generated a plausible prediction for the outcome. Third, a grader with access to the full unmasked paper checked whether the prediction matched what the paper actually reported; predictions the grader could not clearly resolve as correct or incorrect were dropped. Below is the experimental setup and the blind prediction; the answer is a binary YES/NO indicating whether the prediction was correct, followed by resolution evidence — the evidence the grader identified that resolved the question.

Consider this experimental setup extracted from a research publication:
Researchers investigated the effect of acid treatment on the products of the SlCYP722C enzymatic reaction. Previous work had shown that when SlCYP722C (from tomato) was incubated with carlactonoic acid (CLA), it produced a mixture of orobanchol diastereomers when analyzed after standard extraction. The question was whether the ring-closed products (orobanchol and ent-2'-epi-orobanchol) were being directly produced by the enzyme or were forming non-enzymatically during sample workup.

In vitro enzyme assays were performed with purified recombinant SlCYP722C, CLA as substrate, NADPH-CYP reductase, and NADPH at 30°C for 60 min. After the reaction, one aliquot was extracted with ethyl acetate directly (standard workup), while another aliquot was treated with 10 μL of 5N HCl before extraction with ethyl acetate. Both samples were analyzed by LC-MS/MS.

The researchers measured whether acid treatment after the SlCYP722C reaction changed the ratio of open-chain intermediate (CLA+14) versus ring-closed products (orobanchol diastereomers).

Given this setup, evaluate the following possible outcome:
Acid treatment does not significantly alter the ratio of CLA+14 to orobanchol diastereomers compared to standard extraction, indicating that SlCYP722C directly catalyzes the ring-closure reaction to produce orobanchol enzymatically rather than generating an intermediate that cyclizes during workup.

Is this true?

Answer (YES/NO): NO